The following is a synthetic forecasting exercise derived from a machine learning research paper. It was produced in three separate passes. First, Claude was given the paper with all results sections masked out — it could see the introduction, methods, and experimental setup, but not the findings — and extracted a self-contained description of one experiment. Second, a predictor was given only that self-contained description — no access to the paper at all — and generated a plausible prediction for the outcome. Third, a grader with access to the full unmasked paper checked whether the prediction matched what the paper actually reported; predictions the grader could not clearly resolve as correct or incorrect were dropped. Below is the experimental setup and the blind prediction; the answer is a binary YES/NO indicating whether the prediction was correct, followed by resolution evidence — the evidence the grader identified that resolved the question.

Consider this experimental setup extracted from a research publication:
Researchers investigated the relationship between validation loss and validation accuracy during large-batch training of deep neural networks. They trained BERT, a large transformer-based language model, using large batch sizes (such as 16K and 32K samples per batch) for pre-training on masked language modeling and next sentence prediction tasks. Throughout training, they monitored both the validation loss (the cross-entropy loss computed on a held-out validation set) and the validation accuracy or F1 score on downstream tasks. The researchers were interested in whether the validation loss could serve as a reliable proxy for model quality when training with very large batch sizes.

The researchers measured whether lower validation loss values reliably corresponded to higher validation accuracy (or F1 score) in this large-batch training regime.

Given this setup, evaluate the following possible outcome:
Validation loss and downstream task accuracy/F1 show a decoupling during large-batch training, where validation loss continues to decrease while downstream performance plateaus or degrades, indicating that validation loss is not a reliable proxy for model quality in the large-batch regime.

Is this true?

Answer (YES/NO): YES